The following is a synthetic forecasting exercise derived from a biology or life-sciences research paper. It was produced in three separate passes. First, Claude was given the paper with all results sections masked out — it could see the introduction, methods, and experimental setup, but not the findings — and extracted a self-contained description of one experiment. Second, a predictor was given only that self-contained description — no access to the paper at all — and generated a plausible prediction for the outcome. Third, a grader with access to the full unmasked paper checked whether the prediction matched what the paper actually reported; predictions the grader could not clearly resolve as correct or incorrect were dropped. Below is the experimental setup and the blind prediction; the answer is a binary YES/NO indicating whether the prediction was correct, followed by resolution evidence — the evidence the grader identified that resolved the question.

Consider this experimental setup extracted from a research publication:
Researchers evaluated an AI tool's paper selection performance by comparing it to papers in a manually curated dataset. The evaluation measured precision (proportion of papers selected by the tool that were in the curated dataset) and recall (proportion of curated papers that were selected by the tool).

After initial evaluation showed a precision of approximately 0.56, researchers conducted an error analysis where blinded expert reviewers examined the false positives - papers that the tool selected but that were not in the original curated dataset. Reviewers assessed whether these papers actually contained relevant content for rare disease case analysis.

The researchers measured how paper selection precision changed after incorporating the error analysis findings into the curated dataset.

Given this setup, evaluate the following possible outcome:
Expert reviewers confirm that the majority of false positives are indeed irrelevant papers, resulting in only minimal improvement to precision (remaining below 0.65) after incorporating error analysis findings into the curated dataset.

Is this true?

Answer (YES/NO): NO